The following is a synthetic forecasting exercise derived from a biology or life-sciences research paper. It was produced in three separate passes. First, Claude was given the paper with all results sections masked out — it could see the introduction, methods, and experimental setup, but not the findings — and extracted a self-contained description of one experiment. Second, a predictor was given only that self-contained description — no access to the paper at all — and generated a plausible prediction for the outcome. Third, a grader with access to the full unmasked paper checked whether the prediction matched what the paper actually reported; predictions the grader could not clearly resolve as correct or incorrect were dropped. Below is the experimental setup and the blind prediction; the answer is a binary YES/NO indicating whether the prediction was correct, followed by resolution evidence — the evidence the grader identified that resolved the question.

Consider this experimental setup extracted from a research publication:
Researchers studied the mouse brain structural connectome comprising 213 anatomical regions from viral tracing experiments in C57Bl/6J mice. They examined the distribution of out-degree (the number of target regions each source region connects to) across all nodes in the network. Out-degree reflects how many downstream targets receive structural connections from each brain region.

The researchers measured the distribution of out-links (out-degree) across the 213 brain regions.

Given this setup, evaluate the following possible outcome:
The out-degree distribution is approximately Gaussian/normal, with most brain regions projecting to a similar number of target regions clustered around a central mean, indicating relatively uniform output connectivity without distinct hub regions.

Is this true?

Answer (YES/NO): YES